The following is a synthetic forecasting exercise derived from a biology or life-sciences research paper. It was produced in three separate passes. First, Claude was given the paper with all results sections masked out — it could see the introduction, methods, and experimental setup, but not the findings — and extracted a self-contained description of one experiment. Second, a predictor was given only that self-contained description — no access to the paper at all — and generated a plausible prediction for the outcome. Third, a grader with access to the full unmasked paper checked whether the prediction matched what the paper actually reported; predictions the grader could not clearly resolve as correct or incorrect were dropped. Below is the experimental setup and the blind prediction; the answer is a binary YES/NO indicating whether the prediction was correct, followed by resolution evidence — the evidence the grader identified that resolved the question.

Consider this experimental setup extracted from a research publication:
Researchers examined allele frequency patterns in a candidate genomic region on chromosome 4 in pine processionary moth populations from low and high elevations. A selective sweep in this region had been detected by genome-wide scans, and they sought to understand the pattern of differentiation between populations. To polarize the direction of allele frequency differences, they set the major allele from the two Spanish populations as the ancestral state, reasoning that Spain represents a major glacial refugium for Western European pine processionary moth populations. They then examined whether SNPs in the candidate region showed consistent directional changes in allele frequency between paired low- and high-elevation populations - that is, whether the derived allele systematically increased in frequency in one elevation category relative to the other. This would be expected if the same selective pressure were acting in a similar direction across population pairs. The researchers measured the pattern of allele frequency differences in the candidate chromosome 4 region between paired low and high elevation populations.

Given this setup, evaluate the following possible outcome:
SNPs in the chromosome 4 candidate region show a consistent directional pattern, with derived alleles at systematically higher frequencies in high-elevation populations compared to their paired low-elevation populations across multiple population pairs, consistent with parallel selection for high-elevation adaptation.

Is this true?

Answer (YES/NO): NO